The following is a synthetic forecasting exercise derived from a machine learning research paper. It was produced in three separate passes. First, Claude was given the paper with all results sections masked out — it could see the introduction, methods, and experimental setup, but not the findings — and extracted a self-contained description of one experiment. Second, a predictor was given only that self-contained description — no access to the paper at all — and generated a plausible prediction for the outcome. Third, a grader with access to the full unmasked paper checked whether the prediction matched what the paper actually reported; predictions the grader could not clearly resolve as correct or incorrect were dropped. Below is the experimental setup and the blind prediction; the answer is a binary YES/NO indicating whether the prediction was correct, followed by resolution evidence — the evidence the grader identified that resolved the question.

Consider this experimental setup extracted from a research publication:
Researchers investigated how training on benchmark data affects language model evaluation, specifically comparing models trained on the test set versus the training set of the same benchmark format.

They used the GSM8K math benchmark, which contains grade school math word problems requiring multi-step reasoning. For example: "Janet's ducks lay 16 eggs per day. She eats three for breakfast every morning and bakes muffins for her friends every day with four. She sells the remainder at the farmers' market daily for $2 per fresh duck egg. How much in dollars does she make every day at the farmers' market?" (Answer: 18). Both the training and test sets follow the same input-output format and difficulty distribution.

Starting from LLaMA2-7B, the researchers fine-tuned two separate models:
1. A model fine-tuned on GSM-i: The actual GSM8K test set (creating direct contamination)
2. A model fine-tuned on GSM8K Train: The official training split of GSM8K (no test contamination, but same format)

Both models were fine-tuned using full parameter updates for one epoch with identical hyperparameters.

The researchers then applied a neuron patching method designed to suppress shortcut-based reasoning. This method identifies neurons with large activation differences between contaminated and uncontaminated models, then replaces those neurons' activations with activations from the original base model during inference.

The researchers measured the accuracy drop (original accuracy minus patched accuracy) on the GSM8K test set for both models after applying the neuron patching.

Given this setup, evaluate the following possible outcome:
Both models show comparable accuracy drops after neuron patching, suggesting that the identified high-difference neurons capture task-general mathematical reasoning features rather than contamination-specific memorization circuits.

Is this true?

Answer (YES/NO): NO